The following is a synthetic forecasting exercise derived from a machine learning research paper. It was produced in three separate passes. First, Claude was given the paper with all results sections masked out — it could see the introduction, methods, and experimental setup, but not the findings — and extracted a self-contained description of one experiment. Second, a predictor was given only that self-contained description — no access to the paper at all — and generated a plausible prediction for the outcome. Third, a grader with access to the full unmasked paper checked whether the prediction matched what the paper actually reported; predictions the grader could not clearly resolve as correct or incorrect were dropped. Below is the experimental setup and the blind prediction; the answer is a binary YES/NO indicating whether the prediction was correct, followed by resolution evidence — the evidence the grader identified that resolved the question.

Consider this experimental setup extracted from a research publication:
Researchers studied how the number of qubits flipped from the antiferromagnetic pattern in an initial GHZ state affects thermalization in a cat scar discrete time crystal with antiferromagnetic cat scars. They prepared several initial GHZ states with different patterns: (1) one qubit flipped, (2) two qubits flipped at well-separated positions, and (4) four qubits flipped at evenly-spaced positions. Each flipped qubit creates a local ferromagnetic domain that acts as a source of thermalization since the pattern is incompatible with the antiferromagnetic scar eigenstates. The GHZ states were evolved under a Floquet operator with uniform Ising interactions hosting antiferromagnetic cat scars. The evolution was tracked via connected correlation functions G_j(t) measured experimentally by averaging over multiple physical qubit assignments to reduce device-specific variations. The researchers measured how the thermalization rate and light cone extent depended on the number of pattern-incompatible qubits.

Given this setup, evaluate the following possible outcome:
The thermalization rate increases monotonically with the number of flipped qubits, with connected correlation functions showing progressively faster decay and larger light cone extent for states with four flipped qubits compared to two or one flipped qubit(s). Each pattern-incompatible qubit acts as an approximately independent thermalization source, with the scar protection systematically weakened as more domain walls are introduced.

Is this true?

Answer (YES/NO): YES